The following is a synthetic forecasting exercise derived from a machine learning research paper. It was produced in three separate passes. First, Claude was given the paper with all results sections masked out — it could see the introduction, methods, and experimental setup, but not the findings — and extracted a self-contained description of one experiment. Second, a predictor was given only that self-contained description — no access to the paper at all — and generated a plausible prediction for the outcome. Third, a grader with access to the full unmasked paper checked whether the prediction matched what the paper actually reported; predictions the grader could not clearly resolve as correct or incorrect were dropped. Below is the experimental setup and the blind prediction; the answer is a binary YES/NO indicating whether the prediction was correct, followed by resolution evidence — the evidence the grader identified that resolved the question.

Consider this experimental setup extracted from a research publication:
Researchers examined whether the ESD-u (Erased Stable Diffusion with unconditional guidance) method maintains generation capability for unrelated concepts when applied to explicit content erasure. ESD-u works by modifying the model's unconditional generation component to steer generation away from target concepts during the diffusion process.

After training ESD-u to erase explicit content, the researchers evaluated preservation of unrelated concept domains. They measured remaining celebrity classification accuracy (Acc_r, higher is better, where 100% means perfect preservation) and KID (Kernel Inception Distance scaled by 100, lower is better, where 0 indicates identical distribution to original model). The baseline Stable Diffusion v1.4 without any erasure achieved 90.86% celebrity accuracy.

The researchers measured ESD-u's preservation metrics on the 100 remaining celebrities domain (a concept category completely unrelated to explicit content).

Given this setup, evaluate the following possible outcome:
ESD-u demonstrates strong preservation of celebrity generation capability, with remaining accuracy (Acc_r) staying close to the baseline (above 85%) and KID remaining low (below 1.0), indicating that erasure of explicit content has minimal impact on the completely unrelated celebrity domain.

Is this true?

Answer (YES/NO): NO